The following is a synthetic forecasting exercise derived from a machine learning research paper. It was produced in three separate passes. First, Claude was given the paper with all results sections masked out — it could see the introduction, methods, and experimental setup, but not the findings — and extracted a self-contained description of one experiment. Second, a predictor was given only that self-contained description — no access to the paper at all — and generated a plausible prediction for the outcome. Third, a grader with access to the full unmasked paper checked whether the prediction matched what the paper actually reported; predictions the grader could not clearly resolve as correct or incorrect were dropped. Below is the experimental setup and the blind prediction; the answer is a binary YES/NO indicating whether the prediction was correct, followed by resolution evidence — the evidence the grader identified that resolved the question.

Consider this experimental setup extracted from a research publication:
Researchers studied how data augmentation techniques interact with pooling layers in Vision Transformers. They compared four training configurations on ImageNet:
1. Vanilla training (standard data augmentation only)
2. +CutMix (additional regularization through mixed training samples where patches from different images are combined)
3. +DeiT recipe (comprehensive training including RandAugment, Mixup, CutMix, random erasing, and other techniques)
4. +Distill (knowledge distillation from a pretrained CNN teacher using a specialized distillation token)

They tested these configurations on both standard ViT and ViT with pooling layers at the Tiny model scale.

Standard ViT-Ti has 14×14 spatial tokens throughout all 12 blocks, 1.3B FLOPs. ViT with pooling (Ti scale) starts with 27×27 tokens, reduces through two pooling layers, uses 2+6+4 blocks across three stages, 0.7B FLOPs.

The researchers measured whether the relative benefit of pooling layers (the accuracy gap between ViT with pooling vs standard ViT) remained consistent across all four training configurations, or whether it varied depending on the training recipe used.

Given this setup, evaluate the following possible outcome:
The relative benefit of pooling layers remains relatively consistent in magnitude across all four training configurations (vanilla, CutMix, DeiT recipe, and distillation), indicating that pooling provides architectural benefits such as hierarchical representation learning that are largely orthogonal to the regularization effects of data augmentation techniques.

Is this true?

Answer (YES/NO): NO